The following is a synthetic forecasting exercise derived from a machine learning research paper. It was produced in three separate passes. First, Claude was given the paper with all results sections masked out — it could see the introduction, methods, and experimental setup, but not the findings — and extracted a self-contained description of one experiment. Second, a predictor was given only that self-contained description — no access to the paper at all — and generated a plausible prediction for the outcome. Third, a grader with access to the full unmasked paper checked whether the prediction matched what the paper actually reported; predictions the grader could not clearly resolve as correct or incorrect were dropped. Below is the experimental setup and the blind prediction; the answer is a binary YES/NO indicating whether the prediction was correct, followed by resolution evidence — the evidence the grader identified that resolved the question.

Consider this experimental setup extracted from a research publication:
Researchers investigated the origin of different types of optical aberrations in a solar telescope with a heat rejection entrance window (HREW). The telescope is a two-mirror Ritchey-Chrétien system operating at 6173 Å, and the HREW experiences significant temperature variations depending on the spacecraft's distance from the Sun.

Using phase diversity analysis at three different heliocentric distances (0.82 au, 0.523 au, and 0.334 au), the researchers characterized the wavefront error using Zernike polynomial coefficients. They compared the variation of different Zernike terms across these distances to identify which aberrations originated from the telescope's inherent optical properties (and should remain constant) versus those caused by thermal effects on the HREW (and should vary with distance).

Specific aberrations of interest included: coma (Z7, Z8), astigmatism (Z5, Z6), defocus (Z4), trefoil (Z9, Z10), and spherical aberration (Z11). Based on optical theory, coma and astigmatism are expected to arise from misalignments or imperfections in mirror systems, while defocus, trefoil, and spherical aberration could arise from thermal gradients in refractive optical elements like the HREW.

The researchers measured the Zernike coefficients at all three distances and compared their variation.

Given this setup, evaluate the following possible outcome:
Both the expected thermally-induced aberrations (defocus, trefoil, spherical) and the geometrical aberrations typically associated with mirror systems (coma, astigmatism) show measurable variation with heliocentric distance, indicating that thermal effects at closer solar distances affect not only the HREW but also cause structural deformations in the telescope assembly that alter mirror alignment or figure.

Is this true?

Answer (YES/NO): NO